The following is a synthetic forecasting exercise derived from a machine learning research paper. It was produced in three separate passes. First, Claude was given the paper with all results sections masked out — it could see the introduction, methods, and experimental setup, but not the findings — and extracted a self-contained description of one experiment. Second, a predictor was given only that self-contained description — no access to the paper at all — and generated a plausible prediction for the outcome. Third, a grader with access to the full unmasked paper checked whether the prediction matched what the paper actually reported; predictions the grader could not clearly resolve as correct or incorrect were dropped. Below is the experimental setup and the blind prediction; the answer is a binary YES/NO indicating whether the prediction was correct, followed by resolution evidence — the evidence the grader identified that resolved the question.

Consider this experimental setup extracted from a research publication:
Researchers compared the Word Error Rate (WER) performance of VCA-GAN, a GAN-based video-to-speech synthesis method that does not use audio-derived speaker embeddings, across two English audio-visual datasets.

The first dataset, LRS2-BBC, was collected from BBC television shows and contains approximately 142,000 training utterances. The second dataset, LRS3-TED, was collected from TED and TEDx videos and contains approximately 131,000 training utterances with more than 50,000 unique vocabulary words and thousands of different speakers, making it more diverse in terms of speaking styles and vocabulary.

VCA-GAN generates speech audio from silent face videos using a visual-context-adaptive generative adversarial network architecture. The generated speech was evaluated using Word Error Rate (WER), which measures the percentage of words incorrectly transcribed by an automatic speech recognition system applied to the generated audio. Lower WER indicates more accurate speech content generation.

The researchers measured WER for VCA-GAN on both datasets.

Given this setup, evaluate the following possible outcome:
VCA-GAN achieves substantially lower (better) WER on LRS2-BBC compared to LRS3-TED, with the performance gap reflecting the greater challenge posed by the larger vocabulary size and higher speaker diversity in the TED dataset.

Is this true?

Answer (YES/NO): NO